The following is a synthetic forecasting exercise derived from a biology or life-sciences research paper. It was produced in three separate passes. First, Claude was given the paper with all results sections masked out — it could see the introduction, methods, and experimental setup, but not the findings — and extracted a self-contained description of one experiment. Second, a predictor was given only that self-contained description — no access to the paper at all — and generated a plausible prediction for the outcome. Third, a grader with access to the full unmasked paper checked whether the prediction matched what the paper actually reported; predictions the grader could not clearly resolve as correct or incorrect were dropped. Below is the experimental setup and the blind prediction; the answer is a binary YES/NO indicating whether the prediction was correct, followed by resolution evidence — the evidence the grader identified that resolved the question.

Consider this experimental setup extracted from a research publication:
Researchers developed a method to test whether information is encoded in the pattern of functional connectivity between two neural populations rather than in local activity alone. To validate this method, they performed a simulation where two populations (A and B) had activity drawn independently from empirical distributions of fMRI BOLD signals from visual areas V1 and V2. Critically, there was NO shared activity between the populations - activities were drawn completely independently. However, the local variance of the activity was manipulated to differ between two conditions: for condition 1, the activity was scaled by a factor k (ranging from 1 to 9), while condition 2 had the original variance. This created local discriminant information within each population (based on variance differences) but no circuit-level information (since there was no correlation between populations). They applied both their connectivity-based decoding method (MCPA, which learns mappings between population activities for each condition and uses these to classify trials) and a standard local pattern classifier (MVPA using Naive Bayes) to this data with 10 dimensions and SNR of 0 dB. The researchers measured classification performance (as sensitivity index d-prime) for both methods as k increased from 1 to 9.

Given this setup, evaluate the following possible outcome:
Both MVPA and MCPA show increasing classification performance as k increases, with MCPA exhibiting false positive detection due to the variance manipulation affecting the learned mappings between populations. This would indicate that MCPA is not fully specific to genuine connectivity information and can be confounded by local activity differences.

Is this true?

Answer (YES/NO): NO